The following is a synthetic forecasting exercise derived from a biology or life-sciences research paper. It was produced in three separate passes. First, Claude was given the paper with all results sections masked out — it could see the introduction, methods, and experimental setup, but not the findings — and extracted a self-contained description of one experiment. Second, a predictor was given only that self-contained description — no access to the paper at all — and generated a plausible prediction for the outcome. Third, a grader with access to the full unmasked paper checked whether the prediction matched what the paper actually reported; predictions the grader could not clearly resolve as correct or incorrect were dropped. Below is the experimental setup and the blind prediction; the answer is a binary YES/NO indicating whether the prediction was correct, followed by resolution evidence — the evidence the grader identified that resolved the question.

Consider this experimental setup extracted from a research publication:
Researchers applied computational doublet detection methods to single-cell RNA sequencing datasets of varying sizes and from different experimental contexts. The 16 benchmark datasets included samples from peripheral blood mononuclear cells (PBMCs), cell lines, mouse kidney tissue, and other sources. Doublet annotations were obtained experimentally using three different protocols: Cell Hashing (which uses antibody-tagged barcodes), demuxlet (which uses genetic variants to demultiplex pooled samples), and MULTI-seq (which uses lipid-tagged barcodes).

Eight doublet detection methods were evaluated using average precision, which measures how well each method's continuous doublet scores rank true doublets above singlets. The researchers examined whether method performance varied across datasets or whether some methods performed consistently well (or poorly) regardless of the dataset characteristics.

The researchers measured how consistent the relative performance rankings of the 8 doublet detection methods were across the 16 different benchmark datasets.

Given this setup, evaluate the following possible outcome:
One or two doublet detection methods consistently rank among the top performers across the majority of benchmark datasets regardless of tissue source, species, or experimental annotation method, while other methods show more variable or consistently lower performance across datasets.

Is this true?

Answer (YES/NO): NO